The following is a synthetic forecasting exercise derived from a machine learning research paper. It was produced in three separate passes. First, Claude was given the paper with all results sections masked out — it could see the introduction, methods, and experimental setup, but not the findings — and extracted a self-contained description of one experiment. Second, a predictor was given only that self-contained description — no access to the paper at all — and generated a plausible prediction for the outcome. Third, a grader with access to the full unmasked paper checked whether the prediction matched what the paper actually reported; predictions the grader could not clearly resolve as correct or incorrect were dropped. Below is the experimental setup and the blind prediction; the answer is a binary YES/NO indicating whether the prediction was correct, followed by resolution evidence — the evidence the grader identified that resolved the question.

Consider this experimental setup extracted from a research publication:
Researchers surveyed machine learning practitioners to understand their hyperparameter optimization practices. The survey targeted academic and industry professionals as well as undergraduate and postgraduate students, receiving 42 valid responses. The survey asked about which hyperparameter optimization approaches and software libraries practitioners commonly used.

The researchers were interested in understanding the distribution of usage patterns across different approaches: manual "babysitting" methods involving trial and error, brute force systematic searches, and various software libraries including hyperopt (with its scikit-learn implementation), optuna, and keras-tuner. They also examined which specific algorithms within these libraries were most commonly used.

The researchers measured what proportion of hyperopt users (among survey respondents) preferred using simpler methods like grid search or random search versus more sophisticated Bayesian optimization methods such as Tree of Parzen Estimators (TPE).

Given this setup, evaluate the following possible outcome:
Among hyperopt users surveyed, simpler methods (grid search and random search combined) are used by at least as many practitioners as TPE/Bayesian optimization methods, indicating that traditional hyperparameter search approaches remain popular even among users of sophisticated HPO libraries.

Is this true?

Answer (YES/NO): YES